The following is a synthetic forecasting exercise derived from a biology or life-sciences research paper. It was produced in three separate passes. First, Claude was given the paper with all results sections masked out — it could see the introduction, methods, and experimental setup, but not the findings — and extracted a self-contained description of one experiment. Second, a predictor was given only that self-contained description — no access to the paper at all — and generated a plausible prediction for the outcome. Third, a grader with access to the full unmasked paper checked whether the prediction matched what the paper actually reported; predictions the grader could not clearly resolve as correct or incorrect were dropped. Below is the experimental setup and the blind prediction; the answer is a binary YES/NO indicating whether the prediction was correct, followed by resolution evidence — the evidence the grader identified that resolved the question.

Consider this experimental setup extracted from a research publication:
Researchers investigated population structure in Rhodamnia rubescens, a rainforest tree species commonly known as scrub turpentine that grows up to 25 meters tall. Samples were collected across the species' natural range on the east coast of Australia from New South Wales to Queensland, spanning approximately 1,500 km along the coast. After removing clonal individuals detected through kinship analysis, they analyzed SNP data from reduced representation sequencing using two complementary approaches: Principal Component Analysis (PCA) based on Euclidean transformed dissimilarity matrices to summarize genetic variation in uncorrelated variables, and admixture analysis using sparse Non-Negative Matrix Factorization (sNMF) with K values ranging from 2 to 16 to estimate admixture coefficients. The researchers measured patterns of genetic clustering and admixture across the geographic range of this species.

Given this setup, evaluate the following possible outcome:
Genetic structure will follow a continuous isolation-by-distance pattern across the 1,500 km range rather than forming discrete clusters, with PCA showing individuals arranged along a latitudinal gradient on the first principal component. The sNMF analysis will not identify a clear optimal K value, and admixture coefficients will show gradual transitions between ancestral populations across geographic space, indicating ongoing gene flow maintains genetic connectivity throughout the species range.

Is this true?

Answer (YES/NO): NO